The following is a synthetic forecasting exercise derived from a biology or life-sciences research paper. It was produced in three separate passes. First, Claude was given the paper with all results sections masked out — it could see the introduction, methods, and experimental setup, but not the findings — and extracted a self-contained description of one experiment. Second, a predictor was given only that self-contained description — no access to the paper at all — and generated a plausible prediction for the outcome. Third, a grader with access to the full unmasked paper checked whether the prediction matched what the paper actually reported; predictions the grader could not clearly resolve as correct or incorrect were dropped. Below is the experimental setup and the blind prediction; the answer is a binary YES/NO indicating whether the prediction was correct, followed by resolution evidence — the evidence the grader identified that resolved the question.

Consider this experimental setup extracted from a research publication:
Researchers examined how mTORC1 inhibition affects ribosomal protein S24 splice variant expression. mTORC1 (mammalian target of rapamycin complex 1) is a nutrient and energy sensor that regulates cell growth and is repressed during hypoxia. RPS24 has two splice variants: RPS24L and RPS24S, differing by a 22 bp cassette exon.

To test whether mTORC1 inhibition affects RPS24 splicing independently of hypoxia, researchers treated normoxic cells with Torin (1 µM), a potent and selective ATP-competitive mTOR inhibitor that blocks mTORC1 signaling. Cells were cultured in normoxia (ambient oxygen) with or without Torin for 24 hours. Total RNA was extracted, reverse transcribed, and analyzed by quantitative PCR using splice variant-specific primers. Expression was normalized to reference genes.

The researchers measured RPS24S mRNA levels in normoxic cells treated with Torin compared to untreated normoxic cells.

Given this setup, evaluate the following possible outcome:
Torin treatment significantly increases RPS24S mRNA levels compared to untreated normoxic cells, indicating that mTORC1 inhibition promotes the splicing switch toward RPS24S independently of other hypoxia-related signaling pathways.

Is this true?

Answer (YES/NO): NO